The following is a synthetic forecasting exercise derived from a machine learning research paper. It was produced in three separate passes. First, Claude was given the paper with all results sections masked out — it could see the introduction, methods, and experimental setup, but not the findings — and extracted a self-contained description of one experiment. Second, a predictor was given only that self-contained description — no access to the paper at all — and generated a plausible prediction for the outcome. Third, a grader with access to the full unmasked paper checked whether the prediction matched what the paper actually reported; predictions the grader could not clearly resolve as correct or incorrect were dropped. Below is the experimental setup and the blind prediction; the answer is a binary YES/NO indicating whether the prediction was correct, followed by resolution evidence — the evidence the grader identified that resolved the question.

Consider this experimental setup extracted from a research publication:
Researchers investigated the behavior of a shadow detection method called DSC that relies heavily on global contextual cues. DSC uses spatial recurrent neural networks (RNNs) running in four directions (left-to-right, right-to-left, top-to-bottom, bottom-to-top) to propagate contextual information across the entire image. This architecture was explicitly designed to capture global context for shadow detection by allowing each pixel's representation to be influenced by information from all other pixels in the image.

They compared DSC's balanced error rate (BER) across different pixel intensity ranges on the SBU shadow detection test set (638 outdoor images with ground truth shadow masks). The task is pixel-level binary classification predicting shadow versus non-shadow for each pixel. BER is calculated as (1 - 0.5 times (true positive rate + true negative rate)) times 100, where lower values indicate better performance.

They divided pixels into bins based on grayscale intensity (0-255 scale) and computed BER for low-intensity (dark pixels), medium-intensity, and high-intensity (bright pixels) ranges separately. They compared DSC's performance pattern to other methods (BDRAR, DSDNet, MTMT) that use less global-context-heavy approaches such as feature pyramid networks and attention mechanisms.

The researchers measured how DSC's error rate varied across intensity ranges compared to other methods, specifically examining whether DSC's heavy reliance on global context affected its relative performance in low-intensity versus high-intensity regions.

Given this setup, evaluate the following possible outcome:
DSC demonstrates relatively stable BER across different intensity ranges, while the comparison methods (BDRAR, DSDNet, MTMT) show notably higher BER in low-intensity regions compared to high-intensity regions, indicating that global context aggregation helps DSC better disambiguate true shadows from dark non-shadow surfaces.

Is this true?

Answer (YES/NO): NO